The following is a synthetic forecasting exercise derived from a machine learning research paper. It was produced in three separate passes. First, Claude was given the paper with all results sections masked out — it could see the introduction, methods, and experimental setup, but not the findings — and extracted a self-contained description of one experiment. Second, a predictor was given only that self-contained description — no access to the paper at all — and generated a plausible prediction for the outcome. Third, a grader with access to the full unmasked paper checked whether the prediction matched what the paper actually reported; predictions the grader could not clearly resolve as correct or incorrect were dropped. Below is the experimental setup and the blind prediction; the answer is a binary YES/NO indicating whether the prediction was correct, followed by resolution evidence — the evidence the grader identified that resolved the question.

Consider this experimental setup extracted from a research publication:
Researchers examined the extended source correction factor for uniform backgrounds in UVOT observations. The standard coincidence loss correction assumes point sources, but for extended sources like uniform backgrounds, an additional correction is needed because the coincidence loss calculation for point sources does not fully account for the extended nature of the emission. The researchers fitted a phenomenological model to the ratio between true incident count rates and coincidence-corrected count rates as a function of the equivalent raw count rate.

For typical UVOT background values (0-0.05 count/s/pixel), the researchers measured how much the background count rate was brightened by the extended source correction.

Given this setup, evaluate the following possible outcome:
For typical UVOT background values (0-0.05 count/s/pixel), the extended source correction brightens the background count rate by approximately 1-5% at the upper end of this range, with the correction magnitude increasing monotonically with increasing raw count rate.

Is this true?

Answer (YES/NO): NO